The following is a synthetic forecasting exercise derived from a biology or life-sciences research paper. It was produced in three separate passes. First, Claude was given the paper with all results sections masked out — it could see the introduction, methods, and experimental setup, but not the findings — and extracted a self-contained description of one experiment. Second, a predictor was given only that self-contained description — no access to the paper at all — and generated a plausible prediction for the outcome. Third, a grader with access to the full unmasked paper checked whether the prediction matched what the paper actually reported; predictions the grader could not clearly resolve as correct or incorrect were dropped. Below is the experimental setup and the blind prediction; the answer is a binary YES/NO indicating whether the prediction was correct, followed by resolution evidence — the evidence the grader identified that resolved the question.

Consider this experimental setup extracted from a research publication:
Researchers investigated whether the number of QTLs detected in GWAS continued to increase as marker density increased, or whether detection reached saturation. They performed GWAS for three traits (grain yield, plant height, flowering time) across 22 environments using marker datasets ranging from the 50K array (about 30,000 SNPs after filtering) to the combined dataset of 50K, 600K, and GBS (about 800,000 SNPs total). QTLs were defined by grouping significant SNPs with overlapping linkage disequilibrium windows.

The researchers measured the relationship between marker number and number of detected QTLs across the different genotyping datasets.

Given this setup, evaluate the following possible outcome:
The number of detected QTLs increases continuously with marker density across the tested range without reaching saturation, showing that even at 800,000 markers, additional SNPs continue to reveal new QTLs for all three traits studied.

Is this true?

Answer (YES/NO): YES